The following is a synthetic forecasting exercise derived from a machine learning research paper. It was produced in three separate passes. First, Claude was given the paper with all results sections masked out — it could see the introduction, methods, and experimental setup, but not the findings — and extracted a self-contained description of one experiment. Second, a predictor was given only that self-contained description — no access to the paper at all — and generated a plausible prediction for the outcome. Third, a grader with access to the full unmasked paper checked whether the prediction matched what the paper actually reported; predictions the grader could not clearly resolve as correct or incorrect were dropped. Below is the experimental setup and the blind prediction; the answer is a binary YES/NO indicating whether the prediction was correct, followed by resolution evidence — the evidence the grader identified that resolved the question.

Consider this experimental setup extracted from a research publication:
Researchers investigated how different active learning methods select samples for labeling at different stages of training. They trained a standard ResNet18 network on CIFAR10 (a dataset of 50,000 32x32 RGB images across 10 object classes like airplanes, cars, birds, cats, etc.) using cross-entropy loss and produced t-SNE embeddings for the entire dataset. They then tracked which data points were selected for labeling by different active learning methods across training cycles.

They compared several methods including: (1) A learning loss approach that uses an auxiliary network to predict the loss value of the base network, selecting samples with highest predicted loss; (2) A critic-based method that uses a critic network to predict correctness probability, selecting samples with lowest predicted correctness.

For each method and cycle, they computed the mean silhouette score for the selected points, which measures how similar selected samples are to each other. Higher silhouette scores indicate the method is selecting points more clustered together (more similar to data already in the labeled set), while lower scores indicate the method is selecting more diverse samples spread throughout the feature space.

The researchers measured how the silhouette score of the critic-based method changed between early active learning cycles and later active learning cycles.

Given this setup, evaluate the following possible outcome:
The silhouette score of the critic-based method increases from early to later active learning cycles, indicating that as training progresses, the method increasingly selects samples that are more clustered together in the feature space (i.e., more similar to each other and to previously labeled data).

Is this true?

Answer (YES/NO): NO